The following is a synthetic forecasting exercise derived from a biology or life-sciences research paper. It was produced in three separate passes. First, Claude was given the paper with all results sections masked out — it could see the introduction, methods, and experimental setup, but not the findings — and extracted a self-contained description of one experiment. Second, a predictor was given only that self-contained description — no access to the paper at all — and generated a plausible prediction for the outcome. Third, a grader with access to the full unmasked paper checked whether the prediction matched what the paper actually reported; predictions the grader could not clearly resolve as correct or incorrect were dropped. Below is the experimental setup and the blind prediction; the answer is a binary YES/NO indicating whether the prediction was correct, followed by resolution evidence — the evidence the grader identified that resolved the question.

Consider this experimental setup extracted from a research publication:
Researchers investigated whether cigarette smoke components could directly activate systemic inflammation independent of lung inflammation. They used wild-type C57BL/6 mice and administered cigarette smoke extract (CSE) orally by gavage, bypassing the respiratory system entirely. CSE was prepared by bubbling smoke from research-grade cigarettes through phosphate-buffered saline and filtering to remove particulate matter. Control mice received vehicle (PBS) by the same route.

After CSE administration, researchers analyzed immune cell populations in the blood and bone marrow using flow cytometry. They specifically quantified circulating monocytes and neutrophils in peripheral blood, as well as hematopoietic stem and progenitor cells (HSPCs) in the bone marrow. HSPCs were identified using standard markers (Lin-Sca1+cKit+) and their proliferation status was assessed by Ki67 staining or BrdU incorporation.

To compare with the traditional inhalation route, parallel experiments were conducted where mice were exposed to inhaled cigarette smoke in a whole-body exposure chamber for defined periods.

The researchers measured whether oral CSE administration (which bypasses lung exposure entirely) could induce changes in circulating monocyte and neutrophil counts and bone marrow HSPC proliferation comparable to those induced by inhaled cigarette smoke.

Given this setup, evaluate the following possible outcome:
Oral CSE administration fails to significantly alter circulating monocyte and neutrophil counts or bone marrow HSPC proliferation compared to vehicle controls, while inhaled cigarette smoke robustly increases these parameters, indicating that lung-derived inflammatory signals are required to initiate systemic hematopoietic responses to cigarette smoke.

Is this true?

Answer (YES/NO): NO